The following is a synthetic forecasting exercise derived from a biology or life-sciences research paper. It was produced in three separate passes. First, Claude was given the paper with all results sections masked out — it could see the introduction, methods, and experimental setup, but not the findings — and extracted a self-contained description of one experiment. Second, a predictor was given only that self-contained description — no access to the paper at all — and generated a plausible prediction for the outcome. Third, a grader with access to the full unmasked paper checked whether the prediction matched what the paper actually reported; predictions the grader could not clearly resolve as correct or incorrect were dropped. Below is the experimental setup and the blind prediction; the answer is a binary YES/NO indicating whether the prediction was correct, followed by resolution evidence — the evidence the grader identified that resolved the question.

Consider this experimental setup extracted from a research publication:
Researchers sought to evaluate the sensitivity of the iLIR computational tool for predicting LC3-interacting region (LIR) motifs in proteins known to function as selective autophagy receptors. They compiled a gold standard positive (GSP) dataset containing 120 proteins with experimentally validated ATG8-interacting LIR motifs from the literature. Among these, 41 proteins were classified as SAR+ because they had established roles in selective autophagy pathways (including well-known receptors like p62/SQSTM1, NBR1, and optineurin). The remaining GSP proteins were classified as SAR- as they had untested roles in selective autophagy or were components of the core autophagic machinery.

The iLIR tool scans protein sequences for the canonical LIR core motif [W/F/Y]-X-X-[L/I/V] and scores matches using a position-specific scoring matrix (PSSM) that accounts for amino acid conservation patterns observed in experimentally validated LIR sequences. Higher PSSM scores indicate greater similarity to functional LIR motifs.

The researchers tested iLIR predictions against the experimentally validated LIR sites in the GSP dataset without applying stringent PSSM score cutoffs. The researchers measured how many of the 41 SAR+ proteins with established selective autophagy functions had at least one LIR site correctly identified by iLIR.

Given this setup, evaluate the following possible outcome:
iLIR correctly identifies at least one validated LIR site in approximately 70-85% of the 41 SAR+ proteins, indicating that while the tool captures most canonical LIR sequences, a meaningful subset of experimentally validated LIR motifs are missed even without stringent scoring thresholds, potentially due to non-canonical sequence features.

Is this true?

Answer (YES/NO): NO